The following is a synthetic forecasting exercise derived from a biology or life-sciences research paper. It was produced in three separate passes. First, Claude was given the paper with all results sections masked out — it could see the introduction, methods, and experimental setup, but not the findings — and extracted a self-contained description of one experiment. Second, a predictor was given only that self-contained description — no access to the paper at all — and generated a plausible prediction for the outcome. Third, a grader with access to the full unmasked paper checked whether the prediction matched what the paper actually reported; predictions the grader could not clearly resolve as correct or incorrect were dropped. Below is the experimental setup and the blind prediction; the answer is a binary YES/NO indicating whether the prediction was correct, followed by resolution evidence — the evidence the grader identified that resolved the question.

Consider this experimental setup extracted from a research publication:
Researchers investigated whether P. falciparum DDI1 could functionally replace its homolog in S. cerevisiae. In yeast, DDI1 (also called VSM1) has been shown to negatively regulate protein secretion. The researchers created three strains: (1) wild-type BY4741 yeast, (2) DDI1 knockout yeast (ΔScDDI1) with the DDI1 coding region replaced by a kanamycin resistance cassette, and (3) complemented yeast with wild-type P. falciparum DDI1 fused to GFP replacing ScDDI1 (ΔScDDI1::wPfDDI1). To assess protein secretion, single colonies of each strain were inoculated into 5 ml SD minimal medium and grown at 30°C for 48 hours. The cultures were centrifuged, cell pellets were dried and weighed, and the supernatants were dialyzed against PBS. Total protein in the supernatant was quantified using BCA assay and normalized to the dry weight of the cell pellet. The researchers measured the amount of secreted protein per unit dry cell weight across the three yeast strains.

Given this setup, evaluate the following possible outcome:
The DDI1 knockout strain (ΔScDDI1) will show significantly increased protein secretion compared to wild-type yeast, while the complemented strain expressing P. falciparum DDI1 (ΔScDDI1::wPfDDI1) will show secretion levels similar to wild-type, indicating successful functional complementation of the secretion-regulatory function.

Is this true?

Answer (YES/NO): YES